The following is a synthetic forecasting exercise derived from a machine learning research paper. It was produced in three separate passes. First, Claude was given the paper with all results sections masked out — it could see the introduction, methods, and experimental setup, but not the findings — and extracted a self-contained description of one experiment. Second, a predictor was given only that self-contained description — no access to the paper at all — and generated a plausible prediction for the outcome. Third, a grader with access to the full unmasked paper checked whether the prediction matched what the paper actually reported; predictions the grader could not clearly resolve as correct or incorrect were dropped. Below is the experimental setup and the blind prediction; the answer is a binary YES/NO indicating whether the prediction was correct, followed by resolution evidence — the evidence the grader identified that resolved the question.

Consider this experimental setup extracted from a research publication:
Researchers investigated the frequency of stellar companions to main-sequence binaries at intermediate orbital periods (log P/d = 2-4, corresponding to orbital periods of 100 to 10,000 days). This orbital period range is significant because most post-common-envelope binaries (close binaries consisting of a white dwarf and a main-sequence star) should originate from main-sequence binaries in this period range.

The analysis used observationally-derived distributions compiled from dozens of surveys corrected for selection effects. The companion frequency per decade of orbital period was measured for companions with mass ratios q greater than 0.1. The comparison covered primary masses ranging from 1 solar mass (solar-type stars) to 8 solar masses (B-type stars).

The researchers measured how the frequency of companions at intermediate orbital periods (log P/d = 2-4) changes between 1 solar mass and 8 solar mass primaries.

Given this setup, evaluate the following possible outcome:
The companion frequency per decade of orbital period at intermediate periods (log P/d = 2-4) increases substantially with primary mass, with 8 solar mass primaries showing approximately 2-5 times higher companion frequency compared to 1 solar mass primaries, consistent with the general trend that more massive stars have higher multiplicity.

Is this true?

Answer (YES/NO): YES